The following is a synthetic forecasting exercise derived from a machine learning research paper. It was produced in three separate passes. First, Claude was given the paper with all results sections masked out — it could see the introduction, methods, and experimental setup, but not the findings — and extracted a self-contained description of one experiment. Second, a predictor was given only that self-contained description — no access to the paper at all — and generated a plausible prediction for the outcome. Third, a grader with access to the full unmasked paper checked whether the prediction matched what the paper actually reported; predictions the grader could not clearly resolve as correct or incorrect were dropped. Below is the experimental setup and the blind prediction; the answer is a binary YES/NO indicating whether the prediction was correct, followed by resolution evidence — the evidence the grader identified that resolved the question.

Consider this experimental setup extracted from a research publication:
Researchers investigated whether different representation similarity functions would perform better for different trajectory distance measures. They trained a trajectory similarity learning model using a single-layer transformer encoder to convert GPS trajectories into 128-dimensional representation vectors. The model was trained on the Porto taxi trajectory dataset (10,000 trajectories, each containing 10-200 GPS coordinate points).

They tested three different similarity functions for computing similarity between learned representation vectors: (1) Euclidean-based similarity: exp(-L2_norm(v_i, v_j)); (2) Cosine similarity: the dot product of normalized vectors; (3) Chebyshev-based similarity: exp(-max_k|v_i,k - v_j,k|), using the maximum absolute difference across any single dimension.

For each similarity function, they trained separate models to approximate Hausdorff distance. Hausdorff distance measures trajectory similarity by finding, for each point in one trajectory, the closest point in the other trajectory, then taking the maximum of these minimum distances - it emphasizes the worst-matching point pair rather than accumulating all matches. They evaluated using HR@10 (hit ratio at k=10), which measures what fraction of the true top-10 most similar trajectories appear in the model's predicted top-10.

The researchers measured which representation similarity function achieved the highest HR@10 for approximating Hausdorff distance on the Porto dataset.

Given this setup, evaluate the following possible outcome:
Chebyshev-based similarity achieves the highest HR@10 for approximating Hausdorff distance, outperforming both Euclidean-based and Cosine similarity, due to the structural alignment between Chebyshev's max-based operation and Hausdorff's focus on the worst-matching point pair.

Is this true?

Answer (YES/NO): YES